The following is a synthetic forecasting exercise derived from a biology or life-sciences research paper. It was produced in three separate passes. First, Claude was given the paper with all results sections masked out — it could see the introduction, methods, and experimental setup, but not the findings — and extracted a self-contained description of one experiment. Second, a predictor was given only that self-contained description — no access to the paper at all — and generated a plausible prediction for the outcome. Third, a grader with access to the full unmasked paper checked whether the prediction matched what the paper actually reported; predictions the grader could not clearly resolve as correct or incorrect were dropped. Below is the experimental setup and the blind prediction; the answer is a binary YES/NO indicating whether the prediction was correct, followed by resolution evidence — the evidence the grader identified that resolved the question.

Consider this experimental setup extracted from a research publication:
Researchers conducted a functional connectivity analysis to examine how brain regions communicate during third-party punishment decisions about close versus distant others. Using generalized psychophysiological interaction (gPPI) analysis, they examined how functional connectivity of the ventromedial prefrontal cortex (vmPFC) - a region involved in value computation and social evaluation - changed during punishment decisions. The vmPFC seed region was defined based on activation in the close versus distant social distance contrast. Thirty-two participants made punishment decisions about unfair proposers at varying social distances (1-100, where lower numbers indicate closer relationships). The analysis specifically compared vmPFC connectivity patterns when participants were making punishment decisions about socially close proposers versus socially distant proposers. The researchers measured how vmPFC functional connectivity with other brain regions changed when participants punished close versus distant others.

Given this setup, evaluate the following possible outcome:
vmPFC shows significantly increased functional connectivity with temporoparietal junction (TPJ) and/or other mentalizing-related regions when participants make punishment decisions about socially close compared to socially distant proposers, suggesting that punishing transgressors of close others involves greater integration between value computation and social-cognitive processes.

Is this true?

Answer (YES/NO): NO